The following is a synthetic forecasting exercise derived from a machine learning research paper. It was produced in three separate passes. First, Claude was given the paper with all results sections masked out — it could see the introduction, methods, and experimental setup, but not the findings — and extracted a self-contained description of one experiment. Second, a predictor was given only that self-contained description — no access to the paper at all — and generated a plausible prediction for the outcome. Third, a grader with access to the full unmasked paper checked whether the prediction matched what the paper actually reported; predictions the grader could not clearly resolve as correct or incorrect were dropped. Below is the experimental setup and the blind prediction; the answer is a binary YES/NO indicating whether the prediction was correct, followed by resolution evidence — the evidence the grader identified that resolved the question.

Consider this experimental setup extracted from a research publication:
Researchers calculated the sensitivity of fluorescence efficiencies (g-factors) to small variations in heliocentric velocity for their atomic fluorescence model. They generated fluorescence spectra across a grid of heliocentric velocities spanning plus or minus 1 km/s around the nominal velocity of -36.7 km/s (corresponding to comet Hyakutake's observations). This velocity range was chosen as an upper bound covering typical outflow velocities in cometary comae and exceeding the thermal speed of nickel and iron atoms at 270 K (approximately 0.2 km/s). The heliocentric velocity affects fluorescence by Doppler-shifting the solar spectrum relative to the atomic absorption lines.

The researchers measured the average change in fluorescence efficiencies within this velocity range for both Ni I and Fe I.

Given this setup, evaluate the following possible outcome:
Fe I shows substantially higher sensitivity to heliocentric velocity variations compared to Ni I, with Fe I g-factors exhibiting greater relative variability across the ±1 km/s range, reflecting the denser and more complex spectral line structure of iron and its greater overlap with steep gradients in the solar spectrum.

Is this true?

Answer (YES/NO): NO